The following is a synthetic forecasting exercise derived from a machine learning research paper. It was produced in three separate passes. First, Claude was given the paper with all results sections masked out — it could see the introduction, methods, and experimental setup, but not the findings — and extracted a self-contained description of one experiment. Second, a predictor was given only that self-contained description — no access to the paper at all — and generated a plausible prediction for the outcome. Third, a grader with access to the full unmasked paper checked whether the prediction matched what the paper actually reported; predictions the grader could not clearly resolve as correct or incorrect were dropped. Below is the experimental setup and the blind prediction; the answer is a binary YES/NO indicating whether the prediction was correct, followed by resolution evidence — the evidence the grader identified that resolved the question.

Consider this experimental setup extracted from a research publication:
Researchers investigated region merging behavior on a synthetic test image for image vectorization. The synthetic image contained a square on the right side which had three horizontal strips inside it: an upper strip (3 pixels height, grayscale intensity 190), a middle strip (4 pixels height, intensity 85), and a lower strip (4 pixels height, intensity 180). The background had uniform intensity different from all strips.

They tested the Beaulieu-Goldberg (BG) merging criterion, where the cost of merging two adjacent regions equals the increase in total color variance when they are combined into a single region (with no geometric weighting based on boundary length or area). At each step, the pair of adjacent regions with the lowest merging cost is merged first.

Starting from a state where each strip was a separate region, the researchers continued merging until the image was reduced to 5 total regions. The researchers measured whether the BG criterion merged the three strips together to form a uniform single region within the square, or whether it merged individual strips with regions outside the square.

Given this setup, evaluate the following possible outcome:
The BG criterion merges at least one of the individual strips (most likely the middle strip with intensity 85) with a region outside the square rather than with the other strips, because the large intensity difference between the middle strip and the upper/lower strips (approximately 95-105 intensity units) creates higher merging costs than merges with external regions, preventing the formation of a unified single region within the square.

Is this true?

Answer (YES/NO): NO